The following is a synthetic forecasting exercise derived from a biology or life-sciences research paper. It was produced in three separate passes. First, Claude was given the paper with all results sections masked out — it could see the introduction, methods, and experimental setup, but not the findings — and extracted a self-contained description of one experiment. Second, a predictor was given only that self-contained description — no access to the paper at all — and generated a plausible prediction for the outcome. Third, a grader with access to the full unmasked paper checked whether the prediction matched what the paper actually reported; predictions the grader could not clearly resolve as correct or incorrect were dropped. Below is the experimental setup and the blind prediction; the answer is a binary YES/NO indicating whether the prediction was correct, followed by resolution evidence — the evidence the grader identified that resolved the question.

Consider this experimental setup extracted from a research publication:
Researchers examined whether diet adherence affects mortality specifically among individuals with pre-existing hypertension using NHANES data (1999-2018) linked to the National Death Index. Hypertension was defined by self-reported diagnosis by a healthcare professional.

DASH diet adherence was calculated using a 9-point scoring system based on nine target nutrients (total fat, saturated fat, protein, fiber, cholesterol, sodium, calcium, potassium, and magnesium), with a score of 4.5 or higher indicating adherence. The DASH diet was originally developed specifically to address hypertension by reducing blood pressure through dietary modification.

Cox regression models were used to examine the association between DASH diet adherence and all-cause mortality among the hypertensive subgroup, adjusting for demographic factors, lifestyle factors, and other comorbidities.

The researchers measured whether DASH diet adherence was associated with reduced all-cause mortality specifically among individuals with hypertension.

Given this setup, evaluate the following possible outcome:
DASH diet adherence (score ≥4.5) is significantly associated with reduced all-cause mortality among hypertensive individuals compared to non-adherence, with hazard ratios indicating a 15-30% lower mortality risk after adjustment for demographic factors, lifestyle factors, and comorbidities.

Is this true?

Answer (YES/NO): YES